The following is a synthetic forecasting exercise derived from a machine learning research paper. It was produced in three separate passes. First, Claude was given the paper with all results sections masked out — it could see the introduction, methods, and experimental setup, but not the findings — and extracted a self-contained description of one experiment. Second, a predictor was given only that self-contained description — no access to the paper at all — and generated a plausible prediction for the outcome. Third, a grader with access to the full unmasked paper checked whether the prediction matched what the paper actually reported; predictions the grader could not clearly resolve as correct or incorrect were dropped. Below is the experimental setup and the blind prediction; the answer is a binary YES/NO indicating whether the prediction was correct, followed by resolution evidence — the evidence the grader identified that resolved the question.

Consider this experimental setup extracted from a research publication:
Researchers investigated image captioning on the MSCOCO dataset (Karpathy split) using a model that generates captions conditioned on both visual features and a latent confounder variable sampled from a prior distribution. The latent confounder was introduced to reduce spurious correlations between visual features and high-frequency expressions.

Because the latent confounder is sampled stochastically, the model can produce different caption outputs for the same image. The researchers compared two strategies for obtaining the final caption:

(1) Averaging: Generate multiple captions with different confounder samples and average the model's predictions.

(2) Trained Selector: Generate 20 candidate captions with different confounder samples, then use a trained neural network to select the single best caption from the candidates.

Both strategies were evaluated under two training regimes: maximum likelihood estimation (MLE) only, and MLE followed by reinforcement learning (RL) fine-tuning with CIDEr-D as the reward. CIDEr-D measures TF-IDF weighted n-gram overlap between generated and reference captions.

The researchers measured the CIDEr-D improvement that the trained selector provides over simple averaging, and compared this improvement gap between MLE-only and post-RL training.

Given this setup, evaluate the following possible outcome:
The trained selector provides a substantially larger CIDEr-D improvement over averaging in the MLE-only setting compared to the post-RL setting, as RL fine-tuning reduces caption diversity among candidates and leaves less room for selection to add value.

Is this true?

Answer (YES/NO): YES